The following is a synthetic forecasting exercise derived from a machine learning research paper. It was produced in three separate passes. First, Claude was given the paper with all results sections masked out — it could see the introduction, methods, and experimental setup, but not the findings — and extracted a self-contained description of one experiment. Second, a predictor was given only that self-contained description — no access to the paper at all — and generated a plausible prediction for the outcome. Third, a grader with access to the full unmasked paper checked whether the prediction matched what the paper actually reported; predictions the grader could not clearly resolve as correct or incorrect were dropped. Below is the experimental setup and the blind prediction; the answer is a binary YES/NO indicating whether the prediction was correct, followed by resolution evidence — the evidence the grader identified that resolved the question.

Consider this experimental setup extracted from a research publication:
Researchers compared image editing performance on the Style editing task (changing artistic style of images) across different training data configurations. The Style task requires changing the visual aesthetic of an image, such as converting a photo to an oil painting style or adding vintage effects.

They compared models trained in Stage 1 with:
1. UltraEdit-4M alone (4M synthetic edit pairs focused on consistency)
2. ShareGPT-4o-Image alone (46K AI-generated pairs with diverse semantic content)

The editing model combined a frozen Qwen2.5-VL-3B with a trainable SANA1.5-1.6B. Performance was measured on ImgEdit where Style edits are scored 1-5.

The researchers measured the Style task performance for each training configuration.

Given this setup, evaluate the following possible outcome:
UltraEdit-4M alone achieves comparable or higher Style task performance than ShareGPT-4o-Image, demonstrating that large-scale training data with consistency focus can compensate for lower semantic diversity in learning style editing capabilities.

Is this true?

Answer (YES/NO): NO